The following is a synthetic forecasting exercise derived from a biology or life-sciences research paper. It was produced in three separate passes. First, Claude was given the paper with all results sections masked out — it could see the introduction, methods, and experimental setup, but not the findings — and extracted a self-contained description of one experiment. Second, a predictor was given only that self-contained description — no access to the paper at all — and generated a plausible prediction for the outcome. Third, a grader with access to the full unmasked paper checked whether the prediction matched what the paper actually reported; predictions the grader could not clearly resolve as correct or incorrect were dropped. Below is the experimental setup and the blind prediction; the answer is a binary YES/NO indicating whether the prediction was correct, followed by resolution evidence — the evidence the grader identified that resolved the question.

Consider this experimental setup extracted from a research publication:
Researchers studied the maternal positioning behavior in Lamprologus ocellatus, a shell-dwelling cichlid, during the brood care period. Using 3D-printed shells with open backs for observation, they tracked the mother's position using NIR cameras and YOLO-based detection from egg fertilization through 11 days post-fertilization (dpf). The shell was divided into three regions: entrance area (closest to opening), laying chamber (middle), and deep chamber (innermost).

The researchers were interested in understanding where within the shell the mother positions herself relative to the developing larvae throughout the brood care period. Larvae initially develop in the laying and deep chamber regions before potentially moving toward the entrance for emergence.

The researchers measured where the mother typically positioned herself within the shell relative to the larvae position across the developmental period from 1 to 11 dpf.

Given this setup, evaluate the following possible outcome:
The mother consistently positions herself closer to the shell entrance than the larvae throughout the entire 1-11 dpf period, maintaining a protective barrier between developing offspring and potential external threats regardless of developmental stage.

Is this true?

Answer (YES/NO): NO